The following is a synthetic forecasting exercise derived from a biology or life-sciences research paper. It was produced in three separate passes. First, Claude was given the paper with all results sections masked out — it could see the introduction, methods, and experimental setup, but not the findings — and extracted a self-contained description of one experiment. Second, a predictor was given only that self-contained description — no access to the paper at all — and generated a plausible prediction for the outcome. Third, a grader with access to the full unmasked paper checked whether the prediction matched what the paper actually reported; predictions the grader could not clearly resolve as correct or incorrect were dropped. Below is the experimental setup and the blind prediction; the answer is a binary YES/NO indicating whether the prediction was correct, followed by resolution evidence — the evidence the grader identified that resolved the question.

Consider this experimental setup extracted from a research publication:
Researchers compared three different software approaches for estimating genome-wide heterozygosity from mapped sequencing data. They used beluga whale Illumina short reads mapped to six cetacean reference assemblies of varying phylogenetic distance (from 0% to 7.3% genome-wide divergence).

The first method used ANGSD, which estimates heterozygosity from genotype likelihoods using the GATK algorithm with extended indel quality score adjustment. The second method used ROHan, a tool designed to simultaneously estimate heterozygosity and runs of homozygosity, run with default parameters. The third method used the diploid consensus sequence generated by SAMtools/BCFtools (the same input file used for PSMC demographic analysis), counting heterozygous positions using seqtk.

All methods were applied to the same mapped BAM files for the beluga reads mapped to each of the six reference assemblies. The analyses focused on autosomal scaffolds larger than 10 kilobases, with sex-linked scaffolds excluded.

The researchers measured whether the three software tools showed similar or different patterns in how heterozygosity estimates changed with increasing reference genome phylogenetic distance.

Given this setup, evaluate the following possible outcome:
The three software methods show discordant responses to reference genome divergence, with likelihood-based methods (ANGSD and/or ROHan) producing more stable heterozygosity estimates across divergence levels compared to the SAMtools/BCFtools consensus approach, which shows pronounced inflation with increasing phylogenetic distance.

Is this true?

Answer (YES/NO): NO